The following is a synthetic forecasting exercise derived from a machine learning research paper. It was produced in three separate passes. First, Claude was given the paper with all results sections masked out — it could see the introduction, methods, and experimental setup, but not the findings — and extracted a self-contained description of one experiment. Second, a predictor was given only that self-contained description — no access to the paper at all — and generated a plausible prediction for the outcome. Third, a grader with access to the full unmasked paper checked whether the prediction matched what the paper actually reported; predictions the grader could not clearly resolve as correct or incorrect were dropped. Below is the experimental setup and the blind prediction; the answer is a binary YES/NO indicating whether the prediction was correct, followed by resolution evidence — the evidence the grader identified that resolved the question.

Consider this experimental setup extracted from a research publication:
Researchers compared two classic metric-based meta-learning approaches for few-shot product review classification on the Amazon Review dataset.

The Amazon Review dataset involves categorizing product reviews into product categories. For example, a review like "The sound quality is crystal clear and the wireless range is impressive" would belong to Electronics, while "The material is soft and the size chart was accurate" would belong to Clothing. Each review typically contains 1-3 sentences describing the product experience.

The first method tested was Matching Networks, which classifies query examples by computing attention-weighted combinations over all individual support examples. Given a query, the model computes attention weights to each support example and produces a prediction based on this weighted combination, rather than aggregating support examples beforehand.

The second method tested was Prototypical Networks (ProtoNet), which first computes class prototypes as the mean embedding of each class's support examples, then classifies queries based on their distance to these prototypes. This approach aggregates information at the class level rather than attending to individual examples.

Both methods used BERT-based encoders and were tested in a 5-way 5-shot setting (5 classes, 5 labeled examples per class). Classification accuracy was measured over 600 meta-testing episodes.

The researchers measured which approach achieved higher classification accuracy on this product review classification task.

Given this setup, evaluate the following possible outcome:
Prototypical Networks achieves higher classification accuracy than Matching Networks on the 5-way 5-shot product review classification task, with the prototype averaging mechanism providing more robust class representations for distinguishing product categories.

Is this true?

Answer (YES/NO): YES